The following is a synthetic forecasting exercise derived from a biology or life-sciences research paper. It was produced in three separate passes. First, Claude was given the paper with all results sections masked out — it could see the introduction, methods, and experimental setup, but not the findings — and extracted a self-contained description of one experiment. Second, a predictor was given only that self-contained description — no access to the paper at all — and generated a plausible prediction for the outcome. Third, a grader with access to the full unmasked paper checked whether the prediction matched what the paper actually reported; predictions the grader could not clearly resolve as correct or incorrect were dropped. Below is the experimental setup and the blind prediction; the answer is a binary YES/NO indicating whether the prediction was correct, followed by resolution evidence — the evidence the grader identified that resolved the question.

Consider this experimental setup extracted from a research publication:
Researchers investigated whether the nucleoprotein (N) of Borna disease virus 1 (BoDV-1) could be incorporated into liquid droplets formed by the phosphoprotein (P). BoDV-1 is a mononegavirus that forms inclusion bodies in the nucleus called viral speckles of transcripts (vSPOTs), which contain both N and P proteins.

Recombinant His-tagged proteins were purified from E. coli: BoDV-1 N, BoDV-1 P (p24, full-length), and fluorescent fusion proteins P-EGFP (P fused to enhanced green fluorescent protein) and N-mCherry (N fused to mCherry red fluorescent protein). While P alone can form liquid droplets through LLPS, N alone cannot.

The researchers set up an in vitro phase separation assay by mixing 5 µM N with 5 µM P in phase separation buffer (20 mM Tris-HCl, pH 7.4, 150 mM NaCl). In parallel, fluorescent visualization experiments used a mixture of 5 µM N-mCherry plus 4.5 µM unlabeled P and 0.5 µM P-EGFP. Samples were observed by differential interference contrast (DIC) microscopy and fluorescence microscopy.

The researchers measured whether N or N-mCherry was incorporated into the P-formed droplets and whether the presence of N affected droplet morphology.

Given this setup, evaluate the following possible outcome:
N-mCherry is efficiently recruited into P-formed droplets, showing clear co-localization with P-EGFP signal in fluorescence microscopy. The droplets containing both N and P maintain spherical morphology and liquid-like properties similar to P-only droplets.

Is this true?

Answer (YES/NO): NO